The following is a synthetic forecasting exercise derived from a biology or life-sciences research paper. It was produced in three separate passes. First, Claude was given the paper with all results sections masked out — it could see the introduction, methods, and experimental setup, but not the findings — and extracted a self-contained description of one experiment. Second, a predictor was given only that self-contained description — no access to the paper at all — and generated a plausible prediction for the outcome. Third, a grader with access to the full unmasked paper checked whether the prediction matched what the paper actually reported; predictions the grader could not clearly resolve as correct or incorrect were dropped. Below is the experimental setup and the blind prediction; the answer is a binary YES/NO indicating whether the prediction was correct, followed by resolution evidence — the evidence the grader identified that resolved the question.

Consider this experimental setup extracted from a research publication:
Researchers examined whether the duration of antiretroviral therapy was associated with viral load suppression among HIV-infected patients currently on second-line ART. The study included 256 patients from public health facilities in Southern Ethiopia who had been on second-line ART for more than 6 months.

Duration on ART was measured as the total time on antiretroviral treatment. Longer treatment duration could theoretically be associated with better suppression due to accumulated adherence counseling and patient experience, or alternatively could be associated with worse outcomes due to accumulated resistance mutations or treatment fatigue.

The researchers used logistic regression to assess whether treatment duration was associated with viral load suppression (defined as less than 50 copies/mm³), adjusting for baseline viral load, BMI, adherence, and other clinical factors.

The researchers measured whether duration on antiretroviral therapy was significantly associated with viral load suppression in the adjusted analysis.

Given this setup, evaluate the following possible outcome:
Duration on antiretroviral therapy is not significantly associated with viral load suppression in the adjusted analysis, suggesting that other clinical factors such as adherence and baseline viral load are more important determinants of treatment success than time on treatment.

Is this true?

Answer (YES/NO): YES